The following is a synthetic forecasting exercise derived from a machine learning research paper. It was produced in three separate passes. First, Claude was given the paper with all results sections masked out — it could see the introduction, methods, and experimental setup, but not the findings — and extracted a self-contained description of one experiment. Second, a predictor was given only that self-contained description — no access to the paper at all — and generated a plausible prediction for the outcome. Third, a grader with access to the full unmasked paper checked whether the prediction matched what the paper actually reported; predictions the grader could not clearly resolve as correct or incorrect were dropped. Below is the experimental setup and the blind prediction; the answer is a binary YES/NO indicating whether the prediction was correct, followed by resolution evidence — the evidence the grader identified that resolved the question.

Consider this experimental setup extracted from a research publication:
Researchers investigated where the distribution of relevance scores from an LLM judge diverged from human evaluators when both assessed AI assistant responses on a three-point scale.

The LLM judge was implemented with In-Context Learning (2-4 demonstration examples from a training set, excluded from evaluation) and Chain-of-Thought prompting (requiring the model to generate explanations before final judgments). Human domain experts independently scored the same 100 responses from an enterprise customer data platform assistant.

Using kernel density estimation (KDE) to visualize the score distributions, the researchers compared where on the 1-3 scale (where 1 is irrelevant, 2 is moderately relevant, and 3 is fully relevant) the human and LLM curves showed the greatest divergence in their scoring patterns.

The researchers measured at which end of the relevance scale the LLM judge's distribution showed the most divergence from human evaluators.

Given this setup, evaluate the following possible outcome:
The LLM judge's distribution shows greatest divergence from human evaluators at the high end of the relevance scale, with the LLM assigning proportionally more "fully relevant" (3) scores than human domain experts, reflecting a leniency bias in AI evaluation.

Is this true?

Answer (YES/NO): NO